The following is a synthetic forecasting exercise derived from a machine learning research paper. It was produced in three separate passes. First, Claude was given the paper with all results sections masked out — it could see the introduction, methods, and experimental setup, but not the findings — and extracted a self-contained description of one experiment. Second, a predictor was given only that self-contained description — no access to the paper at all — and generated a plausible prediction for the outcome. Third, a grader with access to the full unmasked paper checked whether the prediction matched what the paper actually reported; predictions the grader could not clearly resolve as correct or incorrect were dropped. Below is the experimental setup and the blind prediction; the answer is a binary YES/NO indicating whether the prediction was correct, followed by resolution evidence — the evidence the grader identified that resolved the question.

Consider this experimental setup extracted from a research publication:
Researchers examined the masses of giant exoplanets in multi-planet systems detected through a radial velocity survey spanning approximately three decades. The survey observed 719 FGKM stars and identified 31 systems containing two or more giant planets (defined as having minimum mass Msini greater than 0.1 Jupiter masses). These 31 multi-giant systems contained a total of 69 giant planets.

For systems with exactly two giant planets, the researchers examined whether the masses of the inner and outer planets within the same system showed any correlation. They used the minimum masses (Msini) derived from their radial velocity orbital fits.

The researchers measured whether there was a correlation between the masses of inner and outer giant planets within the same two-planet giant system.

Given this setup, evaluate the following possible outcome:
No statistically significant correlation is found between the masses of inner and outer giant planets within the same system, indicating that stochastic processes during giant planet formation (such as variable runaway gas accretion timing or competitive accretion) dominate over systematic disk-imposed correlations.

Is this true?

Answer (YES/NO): NO